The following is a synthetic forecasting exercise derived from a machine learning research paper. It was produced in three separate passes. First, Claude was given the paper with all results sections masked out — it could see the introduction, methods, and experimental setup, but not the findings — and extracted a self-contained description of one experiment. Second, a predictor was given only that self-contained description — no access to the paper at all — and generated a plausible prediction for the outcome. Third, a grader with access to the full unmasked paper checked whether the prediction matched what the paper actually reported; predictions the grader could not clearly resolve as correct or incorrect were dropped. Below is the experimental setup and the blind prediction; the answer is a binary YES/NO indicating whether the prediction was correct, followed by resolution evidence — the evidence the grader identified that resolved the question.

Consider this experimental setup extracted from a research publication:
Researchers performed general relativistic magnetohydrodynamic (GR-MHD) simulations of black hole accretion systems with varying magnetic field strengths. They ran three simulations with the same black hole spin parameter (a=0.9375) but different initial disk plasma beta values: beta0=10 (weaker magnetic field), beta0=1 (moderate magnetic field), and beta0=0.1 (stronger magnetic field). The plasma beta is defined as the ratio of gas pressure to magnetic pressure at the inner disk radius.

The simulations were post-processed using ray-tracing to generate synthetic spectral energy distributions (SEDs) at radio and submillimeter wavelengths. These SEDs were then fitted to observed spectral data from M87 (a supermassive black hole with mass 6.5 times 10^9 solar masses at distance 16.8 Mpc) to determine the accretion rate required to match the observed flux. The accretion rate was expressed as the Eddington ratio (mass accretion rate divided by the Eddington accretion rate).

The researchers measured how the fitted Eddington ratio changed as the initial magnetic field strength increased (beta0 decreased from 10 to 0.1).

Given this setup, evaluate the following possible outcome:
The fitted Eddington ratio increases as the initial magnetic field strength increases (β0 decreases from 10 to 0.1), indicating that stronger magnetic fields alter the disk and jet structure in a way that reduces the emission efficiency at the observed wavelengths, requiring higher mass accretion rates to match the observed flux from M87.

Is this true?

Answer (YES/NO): NO